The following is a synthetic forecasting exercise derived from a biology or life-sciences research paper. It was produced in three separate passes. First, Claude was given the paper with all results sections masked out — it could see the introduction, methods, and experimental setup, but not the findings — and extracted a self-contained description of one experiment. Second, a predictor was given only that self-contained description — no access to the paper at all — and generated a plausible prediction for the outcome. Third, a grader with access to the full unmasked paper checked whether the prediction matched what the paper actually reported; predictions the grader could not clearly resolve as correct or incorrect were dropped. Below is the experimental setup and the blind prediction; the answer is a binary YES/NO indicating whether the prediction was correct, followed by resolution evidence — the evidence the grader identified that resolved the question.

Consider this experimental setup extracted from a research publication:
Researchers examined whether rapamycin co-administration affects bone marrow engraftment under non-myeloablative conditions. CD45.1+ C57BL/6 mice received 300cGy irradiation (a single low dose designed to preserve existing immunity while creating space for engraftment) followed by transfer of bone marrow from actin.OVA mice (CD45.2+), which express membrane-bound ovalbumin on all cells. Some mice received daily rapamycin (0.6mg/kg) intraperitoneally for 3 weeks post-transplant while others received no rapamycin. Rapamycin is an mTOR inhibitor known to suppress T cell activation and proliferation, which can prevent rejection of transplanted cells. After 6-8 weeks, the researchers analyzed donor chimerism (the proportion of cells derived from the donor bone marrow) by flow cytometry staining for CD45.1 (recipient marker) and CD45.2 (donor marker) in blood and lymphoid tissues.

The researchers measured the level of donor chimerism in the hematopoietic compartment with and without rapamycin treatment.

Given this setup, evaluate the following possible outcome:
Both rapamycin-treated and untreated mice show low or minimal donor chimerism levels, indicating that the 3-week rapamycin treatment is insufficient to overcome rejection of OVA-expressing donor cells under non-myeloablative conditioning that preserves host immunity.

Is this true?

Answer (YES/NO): NO